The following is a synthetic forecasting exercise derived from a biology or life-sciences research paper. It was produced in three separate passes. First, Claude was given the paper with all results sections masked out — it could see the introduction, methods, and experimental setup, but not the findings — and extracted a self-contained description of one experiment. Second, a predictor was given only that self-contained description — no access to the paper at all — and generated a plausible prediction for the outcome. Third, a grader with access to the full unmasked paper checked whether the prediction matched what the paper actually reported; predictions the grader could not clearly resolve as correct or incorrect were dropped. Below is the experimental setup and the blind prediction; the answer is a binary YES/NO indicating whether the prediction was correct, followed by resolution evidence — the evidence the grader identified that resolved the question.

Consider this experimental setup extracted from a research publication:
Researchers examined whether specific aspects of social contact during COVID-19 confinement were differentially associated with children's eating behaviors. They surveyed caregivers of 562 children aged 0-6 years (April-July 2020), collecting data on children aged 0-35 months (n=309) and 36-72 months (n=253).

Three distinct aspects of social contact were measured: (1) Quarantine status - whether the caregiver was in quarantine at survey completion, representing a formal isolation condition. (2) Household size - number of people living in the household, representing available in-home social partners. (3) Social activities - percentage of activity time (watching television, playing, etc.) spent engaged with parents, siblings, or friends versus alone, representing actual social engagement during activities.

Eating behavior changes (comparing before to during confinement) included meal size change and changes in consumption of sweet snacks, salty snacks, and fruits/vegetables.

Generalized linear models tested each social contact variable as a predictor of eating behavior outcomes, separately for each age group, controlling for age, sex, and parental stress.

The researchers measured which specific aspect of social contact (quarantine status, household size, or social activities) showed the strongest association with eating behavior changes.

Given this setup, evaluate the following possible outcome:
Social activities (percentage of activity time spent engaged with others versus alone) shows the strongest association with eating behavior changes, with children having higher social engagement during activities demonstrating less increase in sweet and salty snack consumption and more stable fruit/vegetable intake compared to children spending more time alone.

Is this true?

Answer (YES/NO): NO